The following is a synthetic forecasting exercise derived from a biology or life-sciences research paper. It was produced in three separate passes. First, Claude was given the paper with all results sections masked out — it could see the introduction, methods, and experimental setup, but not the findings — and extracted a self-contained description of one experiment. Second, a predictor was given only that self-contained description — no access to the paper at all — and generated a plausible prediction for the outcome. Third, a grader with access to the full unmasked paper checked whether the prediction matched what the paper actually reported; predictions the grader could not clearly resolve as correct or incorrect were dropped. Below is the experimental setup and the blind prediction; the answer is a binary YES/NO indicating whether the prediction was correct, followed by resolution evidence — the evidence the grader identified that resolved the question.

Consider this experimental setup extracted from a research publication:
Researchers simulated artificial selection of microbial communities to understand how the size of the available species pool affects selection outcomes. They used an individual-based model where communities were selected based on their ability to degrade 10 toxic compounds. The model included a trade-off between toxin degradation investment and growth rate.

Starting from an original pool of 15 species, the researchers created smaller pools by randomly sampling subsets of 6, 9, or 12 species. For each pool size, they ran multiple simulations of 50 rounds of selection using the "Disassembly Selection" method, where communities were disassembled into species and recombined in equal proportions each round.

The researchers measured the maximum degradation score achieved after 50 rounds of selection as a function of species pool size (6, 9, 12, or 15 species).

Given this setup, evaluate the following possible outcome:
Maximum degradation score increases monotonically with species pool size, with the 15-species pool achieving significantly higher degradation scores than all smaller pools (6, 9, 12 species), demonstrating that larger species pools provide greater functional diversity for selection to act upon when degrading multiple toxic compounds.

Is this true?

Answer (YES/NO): YES